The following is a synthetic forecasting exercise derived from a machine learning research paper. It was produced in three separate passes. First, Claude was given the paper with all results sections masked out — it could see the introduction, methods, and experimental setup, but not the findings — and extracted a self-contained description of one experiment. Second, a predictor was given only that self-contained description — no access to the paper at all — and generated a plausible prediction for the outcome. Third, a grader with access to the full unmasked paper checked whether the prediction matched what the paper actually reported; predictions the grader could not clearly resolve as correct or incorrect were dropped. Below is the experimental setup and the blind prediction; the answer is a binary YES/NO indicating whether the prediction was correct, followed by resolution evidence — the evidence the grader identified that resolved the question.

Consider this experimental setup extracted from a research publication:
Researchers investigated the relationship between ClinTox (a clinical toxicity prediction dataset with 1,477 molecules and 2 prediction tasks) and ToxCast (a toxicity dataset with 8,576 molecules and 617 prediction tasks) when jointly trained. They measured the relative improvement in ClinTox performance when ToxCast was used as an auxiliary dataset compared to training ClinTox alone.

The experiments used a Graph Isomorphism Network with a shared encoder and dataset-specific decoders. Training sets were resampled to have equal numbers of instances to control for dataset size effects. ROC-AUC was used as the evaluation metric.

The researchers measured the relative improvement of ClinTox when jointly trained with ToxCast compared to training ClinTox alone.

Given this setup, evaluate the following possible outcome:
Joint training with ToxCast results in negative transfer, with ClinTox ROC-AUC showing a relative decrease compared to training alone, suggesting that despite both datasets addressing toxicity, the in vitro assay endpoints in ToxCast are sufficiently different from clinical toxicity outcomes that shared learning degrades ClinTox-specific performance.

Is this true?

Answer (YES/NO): NO